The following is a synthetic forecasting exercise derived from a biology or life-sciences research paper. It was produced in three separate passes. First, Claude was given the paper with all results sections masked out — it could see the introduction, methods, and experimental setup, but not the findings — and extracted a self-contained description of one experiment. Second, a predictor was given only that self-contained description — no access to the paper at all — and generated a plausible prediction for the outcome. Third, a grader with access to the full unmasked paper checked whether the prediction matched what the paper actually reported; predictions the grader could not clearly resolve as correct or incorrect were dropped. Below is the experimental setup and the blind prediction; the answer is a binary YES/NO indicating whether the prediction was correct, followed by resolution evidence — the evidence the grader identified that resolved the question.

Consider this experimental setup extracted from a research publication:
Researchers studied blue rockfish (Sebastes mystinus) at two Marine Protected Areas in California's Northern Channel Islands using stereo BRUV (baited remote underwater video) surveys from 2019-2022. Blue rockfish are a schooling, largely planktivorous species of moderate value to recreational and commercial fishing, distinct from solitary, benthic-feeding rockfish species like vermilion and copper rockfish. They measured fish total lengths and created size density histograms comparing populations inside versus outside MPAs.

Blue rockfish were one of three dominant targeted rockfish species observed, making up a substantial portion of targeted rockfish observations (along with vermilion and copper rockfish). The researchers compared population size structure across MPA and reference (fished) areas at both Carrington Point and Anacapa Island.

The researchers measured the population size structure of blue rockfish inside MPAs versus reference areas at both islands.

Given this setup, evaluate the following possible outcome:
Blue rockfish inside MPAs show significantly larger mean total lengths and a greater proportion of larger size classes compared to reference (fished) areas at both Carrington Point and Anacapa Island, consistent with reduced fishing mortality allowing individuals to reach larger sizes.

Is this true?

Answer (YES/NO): NO